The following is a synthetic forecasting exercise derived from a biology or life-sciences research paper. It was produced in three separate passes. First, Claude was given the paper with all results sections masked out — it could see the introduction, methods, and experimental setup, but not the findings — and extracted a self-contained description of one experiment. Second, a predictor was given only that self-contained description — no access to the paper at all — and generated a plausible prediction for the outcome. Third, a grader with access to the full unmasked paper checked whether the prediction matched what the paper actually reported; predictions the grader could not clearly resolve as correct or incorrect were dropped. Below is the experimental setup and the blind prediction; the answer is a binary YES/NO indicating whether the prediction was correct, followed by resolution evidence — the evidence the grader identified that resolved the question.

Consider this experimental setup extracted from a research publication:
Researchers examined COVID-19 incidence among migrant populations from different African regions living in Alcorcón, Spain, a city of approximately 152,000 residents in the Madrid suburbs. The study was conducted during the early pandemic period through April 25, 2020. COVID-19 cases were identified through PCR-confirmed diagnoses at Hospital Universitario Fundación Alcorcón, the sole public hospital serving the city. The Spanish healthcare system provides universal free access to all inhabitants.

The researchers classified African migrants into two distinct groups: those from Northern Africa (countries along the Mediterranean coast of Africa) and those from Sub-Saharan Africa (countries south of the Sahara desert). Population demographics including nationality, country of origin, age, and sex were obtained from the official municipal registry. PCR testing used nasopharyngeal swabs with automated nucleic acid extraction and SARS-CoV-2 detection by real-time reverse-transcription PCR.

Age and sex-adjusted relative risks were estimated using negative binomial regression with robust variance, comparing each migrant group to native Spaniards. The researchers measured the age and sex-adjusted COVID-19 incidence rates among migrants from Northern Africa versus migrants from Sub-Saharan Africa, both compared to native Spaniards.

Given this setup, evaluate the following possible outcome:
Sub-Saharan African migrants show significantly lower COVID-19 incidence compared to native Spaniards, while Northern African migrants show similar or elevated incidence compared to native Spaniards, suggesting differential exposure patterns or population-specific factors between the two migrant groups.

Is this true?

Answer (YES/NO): NO